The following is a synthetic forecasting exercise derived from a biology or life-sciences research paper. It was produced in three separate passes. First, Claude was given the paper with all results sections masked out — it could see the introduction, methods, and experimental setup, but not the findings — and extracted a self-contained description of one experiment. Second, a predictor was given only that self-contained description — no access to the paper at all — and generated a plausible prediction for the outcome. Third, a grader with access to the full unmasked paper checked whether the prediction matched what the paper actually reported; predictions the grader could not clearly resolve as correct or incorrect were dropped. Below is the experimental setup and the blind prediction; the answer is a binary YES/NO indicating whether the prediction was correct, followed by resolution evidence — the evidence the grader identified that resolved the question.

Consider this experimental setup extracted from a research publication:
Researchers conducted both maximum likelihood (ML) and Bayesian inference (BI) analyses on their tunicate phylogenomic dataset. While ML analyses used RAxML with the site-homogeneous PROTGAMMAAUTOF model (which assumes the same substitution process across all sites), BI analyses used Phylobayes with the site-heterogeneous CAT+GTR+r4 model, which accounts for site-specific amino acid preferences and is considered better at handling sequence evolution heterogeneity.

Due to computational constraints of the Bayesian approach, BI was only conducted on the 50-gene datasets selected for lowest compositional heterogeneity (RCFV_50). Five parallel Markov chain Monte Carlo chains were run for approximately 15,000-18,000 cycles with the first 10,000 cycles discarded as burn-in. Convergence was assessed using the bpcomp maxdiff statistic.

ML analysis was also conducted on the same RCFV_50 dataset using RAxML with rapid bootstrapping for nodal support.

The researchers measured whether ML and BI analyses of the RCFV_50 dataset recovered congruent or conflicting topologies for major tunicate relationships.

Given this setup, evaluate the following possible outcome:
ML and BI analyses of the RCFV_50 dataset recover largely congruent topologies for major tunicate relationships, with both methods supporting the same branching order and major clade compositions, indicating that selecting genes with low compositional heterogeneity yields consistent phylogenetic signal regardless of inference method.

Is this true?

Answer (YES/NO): YES